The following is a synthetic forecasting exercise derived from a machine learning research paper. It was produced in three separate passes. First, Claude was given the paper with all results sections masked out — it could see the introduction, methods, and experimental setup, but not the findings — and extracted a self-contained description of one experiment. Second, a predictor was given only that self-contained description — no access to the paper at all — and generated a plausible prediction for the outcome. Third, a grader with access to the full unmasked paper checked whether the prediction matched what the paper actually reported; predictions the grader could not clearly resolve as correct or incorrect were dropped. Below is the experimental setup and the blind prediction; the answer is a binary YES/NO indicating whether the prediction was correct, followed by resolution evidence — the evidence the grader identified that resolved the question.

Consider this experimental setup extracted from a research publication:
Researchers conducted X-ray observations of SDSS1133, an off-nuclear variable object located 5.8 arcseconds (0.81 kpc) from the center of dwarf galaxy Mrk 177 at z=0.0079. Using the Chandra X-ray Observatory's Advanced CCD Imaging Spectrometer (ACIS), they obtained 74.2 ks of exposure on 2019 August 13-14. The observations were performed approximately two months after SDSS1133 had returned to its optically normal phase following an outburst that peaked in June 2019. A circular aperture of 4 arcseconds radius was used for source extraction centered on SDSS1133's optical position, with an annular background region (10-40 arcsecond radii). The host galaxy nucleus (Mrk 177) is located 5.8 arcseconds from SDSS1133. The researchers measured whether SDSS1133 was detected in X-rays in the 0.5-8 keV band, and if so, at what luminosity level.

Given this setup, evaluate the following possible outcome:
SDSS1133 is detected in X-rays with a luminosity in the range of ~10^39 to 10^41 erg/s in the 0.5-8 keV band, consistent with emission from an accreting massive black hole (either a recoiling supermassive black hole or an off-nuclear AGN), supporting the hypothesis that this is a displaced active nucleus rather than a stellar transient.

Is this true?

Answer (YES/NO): NO